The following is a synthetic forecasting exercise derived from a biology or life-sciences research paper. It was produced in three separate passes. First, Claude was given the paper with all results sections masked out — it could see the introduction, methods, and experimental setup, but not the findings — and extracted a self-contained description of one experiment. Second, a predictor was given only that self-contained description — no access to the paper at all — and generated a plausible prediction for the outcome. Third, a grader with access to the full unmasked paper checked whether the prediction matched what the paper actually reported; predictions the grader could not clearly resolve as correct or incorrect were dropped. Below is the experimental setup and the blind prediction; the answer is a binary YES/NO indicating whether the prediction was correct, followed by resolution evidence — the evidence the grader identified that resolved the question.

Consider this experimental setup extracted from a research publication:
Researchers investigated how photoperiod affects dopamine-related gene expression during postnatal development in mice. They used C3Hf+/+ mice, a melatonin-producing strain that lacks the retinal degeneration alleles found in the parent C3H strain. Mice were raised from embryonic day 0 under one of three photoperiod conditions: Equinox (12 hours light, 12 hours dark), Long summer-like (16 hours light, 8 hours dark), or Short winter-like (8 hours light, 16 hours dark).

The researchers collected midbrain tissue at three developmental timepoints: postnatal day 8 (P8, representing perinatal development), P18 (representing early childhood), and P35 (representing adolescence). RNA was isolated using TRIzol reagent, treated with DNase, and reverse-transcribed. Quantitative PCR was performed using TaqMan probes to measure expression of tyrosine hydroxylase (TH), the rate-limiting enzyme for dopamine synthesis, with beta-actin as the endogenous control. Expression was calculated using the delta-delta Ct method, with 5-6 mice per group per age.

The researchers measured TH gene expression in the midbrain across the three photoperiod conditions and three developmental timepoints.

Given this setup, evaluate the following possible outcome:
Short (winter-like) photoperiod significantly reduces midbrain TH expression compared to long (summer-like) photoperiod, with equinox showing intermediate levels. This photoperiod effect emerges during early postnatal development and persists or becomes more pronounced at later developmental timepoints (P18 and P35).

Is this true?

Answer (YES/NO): NO